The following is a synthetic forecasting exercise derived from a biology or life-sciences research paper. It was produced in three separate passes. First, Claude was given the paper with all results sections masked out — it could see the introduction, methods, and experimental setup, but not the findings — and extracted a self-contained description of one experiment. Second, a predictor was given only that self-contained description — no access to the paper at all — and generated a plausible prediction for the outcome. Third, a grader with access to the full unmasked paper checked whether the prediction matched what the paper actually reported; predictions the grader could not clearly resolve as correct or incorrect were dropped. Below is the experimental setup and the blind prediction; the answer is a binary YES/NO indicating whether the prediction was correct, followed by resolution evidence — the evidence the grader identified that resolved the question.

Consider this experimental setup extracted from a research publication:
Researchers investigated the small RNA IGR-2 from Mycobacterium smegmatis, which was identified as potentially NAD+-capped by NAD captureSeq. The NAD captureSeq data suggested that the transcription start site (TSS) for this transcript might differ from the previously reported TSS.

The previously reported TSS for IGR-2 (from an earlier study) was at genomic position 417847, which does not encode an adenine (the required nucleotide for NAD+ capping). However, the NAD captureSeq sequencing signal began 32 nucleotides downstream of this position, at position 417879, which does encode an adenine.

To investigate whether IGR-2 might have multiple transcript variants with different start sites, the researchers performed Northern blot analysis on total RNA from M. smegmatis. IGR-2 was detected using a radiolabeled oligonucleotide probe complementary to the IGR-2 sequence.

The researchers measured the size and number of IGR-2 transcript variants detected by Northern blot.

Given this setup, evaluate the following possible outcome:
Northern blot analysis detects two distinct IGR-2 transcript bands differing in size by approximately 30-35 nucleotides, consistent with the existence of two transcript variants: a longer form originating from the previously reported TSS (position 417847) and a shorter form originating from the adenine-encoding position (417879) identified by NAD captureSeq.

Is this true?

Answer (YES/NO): NO